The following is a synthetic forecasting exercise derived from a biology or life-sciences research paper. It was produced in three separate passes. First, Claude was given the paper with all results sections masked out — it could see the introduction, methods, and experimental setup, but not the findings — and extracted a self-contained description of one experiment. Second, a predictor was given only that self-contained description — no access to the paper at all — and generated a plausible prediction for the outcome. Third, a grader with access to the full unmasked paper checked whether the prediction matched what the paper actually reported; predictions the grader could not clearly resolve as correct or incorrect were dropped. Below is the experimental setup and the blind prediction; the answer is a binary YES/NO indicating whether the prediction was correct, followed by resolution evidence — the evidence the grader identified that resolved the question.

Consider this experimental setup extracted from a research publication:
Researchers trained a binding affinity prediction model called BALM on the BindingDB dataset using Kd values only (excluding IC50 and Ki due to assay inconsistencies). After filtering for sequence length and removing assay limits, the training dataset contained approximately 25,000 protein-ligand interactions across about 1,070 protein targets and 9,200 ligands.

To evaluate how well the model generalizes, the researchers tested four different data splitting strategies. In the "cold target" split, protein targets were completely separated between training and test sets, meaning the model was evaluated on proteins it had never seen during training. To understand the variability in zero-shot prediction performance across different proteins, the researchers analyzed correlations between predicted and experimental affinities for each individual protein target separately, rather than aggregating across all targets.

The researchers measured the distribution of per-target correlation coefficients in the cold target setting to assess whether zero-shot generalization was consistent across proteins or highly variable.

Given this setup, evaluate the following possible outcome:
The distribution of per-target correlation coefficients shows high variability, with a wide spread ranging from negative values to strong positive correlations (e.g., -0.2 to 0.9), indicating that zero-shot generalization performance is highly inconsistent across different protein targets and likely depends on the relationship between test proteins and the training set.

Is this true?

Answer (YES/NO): YES